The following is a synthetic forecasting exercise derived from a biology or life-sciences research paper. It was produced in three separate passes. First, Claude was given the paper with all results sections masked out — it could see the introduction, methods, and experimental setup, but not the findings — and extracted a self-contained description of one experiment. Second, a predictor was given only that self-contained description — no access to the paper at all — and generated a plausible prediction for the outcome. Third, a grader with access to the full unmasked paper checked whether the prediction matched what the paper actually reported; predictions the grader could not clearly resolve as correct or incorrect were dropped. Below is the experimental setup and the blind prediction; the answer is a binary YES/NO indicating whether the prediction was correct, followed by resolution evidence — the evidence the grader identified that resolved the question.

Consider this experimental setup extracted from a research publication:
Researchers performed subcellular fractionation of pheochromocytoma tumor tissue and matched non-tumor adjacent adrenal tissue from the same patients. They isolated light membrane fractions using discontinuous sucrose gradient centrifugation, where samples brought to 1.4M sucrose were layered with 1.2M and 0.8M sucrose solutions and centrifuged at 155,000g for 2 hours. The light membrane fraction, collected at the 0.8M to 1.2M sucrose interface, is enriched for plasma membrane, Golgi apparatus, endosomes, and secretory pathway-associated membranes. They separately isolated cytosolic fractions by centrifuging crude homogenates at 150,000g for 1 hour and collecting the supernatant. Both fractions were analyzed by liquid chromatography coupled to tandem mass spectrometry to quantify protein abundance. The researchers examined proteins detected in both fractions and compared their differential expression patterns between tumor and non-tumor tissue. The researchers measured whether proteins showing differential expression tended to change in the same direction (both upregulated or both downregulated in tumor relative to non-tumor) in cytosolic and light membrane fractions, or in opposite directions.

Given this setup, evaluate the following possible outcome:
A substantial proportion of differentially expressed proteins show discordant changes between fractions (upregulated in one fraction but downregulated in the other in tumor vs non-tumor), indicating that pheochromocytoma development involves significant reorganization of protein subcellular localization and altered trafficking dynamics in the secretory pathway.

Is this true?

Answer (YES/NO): NO